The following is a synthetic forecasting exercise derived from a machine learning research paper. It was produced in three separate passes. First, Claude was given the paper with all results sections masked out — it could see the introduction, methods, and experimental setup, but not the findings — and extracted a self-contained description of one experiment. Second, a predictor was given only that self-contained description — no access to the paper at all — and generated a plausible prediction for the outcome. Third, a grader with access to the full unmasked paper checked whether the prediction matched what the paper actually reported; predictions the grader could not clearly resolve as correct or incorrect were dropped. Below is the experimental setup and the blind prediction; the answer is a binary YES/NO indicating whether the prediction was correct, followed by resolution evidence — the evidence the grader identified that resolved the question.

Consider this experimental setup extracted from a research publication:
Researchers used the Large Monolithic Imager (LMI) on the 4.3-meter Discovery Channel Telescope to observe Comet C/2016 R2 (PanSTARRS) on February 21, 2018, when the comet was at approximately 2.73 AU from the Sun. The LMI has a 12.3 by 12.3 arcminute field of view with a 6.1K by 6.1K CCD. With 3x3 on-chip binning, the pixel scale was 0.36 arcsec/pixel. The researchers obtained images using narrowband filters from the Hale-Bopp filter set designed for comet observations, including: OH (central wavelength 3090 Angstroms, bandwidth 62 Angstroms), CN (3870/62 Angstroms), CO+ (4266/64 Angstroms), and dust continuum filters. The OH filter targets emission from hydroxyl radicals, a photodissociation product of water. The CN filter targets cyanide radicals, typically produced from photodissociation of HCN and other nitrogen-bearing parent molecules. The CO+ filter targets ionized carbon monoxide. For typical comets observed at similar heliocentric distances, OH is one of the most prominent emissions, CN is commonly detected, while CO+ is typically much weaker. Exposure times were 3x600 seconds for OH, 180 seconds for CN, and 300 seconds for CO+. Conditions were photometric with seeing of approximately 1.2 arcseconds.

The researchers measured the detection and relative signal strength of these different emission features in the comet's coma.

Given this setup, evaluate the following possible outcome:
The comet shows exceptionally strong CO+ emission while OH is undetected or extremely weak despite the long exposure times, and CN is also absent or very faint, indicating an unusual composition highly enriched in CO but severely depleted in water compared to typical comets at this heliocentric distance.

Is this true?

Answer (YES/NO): YES